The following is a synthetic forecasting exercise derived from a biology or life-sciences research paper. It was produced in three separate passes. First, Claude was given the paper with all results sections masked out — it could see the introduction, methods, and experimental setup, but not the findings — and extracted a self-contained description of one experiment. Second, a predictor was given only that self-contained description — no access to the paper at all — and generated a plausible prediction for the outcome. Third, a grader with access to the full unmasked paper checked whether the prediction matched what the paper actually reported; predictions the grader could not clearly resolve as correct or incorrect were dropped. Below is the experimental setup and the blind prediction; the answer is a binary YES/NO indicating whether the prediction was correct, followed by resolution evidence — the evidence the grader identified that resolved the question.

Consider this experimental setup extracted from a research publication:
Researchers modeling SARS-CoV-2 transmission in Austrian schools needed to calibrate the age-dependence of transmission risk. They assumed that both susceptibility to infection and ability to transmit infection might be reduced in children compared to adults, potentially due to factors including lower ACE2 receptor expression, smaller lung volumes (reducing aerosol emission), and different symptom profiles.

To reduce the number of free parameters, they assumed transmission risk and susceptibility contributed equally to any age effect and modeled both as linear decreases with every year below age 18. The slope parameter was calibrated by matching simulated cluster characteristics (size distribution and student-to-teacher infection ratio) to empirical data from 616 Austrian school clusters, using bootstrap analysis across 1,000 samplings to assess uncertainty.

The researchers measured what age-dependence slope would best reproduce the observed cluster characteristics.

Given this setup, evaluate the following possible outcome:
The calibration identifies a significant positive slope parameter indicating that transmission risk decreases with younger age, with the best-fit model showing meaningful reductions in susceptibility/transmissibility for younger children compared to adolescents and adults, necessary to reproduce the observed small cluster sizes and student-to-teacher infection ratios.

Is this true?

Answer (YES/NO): NO